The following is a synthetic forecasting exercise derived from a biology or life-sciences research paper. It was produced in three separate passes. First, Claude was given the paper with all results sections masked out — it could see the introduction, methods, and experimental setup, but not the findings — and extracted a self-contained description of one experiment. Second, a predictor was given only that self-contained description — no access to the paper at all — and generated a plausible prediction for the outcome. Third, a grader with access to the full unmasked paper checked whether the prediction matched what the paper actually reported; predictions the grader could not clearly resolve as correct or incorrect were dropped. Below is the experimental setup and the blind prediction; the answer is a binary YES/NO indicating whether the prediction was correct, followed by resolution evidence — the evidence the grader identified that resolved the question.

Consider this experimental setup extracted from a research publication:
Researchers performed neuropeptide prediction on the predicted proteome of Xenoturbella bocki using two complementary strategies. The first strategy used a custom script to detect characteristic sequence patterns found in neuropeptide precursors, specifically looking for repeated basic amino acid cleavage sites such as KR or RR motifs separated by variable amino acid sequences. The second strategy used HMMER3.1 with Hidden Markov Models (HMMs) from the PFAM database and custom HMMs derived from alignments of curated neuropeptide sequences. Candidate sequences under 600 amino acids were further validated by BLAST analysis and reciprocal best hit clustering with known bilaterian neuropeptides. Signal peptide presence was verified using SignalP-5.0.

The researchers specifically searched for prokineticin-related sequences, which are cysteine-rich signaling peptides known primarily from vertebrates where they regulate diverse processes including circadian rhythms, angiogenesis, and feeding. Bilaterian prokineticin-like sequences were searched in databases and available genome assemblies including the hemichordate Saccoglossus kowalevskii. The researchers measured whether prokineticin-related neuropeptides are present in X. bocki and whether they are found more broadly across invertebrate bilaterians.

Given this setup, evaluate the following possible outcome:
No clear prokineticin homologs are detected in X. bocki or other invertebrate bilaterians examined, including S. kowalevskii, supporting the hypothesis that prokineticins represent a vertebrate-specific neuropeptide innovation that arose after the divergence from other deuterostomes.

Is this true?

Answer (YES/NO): NO